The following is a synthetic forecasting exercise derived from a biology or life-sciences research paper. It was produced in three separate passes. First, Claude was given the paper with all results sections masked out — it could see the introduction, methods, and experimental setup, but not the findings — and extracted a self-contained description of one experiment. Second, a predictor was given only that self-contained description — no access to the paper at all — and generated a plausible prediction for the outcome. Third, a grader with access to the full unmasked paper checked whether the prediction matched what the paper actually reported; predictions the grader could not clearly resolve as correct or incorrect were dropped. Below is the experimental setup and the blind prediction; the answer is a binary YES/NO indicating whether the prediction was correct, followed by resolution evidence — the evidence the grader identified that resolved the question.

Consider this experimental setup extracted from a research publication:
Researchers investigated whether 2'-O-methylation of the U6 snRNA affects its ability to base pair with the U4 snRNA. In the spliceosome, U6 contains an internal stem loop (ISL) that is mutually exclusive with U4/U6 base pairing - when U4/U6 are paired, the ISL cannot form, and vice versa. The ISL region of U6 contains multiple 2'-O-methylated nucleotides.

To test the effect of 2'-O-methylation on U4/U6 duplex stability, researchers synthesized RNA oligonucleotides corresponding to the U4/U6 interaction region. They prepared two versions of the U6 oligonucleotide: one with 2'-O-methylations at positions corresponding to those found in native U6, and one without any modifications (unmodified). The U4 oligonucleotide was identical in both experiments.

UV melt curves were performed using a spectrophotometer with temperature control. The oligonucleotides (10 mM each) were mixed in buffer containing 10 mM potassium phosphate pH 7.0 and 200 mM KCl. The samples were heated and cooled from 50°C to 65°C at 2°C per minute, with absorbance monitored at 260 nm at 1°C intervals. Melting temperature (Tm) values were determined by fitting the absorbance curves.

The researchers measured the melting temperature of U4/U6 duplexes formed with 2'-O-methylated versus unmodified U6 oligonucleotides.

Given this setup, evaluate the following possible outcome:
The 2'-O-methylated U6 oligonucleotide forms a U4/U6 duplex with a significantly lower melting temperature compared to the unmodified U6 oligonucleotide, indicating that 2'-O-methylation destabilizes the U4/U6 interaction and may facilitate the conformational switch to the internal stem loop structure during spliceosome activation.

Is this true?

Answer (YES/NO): NO